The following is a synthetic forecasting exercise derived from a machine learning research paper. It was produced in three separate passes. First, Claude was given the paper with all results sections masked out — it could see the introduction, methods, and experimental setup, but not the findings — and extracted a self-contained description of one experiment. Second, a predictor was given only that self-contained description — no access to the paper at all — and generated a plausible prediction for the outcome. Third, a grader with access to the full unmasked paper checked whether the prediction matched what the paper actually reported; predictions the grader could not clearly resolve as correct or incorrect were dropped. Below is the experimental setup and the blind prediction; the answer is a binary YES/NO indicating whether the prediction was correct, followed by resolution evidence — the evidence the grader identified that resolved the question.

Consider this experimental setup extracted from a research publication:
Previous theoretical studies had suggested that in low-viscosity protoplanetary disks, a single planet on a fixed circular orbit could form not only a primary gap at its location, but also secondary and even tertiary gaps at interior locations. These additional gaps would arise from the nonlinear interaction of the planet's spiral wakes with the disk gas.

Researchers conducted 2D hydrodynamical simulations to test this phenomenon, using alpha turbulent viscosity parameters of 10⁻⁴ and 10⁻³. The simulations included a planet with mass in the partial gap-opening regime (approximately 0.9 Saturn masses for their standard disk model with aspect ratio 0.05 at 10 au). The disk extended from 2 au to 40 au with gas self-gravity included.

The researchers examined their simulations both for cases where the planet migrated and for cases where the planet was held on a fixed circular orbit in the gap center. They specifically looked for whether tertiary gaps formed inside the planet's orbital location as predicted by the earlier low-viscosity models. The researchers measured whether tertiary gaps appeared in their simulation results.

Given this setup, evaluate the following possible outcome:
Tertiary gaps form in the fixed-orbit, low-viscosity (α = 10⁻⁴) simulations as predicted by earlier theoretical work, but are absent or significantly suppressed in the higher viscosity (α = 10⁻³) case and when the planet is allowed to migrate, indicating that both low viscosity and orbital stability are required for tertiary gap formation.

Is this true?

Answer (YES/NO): NO